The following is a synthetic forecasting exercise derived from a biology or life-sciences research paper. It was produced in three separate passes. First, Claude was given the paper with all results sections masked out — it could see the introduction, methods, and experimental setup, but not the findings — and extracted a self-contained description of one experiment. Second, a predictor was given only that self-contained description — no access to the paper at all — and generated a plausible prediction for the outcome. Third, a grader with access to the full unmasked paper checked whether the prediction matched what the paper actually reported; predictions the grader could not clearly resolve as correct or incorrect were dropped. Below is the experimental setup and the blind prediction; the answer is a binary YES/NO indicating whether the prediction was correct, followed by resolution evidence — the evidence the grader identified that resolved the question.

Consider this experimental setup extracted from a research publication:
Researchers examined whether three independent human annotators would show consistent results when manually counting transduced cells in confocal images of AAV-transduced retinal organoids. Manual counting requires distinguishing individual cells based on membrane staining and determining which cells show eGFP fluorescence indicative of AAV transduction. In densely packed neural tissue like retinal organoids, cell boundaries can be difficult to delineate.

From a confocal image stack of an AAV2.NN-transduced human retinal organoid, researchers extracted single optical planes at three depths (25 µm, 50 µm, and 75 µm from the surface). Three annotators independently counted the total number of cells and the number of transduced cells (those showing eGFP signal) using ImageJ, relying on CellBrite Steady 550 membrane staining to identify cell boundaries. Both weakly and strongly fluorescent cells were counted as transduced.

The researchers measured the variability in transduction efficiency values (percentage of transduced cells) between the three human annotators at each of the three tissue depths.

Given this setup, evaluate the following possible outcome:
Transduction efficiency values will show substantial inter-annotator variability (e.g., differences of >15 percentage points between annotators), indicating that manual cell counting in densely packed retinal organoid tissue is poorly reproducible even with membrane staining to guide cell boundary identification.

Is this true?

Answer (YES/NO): NO